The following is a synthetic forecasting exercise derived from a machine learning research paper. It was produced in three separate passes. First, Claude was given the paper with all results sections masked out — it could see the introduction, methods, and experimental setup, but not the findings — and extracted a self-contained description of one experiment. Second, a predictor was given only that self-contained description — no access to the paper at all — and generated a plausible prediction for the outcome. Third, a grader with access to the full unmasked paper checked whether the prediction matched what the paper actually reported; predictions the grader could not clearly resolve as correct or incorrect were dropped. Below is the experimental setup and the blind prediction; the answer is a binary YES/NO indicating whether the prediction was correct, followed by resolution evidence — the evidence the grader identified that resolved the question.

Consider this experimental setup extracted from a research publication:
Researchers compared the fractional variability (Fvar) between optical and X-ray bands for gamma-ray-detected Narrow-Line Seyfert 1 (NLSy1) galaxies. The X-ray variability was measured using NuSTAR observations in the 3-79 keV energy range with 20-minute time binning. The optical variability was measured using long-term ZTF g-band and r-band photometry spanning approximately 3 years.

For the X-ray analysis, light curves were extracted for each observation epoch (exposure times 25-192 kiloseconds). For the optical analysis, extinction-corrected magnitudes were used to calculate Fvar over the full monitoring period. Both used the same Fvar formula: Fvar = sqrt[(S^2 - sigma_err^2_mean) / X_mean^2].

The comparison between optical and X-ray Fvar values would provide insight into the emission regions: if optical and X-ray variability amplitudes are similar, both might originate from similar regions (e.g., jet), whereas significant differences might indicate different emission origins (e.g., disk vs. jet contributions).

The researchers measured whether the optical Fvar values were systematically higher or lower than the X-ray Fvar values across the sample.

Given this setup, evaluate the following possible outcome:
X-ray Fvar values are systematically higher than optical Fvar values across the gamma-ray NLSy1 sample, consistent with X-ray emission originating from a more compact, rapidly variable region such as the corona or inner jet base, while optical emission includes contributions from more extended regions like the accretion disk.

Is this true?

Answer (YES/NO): NO